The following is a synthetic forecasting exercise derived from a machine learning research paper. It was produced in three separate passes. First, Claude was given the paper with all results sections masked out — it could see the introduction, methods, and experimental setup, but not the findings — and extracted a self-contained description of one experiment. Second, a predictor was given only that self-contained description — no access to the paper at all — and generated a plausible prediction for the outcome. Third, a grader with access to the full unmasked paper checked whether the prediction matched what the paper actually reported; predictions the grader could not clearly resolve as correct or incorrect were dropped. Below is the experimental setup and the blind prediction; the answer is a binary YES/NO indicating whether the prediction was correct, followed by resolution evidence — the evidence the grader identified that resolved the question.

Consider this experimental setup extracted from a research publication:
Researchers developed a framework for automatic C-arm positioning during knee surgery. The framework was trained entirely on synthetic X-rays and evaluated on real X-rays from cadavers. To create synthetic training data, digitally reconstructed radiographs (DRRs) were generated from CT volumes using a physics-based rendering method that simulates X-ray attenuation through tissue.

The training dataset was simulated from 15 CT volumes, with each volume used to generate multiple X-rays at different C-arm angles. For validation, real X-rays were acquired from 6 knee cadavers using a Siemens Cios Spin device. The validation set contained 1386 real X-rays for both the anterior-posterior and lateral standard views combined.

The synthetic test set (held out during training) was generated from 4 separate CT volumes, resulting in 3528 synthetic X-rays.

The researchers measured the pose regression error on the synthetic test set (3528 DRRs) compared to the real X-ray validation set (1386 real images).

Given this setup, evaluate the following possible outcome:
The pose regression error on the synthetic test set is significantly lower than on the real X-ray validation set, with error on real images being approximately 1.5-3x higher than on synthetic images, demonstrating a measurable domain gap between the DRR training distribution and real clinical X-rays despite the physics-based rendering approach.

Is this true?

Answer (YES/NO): NO